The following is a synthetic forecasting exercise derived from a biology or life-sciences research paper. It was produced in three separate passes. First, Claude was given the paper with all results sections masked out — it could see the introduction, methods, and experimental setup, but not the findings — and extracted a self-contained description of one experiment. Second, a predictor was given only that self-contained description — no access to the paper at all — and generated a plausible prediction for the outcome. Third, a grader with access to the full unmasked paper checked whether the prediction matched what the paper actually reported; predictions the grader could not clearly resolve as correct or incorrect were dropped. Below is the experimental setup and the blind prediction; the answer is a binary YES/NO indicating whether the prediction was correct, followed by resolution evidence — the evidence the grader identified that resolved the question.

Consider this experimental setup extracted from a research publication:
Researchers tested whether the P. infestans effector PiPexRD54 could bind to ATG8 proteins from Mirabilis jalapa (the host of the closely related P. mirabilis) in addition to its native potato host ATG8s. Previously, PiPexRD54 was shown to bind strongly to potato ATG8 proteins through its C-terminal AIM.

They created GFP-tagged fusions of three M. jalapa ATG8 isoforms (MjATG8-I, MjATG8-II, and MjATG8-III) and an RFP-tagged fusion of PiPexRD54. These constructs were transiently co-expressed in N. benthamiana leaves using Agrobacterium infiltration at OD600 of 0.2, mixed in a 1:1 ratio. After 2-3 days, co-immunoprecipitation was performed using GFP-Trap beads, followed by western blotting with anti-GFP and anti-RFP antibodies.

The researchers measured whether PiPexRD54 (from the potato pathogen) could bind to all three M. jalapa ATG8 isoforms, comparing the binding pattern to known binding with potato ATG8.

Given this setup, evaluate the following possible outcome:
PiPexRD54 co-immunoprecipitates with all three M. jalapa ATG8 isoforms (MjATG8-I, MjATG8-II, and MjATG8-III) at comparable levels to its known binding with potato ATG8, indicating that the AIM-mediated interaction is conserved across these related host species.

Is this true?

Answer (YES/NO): YES